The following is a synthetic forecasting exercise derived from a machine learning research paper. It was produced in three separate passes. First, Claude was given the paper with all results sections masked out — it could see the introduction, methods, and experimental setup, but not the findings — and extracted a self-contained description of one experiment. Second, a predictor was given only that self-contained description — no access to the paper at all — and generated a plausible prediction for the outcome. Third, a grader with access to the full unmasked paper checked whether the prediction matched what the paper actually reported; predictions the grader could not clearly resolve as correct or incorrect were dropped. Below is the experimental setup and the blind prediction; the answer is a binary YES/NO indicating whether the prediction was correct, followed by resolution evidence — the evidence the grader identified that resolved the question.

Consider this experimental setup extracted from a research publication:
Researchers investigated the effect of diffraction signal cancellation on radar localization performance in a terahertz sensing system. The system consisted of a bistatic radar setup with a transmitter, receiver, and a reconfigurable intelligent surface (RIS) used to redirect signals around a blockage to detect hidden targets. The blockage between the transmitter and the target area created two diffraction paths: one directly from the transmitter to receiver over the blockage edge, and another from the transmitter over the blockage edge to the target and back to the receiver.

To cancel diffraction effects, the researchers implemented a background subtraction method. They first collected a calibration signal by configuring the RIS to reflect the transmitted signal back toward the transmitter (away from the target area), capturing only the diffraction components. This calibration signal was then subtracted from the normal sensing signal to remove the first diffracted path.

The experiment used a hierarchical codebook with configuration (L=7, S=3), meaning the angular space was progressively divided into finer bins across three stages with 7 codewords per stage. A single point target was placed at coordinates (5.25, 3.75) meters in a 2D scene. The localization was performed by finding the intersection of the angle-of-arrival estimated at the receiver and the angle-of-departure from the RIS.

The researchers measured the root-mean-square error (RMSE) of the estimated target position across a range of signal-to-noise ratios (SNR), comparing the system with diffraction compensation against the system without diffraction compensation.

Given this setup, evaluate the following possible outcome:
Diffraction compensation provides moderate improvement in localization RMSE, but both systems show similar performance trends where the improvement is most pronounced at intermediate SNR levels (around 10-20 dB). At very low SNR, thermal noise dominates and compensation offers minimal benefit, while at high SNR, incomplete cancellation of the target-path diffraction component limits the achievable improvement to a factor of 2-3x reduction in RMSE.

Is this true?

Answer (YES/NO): NO